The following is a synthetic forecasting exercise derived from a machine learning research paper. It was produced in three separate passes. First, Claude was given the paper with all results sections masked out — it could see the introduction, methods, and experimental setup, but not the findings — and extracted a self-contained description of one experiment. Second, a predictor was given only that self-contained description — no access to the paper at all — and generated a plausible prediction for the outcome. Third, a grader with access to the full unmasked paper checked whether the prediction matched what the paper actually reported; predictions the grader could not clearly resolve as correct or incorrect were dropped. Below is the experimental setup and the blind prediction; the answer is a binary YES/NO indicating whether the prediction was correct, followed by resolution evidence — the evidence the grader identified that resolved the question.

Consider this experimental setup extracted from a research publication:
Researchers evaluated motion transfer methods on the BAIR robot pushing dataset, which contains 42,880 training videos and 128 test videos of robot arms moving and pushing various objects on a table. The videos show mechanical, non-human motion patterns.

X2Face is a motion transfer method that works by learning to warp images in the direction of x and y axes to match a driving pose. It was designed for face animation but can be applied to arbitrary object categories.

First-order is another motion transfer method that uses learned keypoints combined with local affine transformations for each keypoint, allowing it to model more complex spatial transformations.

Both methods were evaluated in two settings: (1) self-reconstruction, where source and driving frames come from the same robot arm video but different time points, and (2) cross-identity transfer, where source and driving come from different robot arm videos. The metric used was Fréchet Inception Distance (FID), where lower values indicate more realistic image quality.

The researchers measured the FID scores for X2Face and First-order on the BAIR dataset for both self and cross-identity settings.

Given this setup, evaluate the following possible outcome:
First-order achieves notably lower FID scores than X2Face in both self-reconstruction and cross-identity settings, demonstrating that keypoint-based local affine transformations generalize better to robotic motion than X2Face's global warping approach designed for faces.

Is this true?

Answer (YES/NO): YES